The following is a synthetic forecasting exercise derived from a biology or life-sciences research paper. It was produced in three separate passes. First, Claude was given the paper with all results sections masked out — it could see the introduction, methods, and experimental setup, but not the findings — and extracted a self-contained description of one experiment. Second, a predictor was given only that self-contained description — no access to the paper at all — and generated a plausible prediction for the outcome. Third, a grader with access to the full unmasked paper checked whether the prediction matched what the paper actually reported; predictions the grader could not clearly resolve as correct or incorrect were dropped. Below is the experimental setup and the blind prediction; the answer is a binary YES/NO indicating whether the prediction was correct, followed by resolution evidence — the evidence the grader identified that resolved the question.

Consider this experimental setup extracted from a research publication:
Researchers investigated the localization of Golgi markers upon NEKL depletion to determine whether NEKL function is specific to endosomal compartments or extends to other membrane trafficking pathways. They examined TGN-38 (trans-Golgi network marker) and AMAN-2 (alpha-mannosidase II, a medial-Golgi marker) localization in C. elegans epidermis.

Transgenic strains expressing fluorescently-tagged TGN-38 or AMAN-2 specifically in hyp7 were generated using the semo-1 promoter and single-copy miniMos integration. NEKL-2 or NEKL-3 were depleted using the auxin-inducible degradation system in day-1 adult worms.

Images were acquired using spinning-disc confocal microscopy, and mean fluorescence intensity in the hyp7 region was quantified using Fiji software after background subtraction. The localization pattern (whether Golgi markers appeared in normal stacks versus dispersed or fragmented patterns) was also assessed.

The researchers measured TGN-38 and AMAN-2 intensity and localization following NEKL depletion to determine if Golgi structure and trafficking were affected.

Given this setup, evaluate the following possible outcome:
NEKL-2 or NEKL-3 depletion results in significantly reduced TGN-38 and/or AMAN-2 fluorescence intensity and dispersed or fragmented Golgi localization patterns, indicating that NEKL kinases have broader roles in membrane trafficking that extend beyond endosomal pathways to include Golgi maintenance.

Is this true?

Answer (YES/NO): NO